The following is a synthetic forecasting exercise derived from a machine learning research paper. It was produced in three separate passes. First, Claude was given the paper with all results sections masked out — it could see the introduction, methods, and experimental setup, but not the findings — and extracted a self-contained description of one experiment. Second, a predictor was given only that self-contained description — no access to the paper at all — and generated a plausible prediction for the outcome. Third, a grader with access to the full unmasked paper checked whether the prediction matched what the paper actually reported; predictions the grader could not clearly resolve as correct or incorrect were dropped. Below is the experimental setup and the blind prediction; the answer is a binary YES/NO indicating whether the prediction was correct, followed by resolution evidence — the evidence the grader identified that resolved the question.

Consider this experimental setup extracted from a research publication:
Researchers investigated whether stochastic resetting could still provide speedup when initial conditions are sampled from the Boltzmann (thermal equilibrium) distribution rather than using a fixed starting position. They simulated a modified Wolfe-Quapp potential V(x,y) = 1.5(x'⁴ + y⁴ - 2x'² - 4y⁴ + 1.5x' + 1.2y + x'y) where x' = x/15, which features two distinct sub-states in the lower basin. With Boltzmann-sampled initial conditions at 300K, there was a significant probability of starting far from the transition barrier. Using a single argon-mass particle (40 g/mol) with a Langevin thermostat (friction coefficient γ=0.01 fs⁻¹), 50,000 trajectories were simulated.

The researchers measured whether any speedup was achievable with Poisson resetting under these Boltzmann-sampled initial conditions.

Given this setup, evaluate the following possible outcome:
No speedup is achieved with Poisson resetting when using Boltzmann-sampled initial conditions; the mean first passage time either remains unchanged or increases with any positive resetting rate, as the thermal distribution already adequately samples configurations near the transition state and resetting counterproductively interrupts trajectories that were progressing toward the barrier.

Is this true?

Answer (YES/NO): NO